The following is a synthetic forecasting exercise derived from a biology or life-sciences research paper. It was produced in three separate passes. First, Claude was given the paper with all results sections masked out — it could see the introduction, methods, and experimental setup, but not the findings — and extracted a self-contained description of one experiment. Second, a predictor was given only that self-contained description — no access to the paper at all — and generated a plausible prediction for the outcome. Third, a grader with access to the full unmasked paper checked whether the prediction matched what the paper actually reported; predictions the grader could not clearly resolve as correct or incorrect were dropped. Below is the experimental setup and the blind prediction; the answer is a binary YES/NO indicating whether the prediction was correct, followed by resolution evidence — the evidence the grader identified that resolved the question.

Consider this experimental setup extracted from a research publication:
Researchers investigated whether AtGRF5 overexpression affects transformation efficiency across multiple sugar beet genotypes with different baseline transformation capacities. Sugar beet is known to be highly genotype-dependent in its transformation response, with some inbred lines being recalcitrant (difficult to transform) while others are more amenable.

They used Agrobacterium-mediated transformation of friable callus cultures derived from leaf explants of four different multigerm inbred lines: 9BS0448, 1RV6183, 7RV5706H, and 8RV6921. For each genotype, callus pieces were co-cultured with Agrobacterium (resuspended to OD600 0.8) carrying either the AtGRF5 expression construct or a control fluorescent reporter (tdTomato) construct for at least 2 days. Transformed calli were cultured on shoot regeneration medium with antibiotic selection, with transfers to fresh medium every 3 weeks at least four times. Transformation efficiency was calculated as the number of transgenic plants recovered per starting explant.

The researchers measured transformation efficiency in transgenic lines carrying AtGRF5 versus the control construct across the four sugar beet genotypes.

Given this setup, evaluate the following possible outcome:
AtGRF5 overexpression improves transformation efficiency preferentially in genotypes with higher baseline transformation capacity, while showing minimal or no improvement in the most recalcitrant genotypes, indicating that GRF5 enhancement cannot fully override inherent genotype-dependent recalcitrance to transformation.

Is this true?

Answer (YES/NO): NO